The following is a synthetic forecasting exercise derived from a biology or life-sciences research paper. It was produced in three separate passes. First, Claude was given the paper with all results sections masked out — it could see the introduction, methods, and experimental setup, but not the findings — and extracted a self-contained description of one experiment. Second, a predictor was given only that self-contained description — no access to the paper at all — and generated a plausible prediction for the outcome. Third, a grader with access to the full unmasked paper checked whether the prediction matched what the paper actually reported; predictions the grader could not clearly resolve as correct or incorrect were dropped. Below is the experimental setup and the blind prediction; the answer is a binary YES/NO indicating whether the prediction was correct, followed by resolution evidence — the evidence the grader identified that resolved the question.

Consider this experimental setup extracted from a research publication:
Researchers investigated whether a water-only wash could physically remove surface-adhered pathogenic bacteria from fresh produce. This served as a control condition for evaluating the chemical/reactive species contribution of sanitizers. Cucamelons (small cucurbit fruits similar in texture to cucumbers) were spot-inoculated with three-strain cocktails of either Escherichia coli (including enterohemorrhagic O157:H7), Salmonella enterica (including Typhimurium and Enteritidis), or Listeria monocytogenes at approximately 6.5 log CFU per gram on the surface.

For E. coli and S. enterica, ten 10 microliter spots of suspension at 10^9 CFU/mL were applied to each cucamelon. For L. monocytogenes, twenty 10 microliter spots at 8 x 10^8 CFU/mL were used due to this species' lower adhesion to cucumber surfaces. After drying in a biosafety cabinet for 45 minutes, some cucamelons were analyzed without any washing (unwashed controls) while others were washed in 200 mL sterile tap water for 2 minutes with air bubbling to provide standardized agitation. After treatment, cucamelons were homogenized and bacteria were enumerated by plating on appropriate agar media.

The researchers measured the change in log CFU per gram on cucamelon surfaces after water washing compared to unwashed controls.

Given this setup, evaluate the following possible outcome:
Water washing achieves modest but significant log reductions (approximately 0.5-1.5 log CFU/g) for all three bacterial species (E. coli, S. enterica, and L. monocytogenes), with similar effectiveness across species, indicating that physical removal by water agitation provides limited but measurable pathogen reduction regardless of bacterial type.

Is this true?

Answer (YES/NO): NO